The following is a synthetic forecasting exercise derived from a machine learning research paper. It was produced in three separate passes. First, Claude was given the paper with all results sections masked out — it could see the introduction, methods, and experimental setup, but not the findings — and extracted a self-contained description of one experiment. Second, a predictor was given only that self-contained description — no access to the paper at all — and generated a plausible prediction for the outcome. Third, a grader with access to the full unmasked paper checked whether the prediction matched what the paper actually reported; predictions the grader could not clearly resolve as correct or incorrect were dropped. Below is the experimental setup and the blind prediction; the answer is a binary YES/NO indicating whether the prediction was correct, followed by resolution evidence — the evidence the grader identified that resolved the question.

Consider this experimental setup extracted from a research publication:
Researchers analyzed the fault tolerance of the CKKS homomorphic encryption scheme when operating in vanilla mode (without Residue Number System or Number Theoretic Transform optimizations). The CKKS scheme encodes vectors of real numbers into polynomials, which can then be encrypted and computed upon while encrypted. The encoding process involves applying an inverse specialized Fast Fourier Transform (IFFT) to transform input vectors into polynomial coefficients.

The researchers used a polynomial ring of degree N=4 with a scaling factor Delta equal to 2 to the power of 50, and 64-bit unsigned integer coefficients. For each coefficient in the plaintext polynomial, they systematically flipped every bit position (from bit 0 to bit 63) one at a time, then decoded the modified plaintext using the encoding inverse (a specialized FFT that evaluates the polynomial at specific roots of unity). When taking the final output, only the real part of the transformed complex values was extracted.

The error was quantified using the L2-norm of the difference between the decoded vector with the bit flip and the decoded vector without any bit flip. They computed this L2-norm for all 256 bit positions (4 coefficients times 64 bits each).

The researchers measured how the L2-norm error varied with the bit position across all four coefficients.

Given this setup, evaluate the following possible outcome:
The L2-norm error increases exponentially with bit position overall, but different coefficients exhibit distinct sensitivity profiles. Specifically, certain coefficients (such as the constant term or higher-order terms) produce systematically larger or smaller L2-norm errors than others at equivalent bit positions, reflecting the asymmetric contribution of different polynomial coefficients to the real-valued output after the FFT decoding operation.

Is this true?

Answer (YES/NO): NO